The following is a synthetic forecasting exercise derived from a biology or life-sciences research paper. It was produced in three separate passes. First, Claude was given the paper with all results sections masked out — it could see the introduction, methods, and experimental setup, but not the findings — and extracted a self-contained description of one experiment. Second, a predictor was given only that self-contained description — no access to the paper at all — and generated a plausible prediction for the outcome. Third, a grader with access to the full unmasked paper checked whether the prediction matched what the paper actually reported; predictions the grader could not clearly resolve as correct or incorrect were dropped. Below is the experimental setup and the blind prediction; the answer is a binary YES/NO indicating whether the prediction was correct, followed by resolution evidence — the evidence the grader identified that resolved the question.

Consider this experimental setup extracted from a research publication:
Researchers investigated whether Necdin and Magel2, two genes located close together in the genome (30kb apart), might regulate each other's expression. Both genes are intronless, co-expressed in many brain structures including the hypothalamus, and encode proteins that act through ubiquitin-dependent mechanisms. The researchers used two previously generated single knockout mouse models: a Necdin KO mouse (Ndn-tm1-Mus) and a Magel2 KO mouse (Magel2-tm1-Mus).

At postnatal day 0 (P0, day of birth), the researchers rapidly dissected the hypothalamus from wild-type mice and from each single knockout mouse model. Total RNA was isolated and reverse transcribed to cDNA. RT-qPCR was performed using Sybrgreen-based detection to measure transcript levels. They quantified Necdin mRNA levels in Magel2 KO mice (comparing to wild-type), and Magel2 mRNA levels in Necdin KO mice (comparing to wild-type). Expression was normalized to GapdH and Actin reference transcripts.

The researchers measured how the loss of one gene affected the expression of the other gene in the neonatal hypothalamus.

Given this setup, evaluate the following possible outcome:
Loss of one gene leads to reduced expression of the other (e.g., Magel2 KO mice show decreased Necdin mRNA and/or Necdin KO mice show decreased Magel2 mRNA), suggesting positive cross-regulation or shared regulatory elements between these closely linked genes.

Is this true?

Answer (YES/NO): NO